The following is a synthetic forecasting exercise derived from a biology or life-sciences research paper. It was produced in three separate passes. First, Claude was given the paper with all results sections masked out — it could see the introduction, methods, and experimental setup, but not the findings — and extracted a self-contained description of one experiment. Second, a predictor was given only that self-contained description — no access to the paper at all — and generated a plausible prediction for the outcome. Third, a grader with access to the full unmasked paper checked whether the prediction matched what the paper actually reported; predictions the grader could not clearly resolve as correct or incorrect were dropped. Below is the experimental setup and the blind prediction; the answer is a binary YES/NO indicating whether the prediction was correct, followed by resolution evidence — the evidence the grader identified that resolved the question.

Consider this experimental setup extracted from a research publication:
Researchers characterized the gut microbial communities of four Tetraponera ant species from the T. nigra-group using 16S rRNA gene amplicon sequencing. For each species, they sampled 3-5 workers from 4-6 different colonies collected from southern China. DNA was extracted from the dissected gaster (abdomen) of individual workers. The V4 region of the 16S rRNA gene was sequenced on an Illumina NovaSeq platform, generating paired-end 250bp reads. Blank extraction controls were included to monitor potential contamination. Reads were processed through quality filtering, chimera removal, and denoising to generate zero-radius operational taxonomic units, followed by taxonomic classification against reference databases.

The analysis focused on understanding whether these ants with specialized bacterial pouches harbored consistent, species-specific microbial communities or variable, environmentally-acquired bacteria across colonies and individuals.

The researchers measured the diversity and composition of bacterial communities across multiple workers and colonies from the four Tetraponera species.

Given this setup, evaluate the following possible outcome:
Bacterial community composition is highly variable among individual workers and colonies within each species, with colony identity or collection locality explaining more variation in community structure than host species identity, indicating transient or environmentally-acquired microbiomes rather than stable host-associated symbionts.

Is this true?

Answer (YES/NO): NO